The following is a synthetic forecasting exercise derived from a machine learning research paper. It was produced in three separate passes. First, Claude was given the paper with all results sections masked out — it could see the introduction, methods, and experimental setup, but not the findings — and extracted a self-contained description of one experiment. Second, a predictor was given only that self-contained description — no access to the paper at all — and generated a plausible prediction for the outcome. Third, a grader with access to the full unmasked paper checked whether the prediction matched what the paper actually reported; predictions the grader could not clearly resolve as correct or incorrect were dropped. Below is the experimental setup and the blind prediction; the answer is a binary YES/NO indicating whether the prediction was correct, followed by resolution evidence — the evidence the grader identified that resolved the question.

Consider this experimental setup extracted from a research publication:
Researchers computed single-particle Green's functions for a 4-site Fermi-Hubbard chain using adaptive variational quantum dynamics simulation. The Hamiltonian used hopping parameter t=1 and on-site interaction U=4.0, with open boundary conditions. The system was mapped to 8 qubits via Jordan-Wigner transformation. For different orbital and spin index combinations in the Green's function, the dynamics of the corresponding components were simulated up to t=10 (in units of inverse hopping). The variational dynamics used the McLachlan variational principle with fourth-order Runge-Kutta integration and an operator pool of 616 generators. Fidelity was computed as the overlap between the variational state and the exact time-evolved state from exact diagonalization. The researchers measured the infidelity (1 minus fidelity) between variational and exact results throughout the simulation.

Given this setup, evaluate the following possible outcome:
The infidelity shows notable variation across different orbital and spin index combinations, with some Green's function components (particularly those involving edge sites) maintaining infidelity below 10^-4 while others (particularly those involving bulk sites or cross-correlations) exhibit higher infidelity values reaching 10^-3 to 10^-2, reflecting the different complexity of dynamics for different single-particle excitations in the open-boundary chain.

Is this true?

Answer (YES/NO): NO